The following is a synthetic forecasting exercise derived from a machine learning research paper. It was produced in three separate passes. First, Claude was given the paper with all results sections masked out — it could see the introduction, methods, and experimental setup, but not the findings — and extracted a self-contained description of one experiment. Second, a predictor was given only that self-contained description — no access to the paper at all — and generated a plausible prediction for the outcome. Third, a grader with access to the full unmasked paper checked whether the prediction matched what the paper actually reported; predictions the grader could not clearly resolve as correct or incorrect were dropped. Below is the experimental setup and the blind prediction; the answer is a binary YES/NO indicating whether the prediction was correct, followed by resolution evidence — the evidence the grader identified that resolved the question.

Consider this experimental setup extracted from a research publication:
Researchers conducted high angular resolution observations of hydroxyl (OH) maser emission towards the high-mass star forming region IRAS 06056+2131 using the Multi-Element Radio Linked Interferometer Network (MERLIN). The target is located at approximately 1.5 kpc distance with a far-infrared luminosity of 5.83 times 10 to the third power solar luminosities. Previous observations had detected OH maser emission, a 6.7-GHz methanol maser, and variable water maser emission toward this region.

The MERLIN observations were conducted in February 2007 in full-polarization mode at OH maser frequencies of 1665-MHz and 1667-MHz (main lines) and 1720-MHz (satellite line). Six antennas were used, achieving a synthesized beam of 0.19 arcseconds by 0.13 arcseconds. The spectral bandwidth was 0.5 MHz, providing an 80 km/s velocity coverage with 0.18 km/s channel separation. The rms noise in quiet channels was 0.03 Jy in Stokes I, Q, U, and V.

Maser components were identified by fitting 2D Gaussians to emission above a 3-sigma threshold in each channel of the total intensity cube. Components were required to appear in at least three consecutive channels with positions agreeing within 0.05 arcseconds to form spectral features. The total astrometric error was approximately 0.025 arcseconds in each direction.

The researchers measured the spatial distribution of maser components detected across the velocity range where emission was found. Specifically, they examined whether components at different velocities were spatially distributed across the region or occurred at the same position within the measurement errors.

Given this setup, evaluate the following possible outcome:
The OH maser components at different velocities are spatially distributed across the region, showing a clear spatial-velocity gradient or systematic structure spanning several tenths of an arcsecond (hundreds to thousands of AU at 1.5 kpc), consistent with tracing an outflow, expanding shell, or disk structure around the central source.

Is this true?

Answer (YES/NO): NO